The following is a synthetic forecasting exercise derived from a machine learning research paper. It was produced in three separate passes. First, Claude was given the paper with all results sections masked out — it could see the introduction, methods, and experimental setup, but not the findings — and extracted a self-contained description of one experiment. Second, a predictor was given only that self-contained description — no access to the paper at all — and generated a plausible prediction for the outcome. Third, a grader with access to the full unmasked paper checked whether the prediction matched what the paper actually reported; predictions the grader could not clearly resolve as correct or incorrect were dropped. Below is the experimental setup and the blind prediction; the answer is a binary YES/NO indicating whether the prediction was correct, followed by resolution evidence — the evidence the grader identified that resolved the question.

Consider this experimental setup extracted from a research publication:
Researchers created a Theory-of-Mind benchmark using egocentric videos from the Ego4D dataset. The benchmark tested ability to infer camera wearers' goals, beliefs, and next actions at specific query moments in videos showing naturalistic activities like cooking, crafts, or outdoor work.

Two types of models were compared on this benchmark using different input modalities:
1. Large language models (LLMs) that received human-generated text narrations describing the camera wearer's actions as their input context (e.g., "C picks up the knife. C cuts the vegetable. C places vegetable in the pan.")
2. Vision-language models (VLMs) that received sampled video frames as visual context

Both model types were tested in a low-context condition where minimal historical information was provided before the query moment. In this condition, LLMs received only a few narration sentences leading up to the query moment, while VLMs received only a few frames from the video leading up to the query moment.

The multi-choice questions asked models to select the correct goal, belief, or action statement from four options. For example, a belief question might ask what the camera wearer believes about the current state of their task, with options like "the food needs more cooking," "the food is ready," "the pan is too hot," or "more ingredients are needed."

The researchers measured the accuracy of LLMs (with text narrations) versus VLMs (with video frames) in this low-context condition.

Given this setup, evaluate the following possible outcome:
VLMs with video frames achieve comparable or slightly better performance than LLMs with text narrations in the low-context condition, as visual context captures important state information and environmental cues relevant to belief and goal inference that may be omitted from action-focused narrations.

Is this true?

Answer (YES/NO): YES